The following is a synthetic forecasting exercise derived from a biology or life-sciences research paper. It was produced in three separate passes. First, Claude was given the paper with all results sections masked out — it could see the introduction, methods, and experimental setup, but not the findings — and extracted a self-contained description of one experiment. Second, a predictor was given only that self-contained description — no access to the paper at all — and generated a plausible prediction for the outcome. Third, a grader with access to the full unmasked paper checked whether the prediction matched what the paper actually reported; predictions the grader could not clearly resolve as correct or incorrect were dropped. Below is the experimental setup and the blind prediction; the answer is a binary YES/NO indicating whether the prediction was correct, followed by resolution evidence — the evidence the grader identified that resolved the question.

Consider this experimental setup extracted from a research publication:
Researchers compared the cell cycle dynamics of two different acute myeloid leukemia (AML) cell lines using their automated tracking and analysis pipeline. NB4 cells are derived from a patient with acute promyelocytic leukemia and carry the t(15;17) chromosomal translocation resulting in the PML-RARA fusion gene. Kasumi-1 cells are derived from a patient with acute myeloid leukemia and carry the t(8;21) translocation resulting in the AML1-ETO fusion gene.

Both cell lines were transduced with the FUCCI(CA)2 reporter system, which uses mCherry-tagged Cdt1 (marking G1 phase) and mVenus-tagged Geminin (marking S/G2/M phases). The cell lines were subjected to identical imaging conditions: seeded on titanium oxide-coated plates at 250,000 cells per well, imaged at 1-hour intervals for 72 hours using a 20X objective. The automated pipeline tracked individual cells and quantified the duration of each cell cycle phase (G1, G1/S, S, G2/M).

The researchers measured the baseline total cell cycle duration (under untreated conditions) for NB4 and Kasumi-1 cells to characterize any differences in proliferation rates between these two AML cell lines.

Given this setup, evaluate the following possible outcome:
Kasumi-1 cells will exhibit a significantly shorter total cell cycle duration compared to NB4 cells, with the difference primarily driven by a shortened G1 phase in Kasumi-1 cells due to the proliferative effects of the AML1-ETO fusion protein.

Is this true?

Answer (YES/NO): NO